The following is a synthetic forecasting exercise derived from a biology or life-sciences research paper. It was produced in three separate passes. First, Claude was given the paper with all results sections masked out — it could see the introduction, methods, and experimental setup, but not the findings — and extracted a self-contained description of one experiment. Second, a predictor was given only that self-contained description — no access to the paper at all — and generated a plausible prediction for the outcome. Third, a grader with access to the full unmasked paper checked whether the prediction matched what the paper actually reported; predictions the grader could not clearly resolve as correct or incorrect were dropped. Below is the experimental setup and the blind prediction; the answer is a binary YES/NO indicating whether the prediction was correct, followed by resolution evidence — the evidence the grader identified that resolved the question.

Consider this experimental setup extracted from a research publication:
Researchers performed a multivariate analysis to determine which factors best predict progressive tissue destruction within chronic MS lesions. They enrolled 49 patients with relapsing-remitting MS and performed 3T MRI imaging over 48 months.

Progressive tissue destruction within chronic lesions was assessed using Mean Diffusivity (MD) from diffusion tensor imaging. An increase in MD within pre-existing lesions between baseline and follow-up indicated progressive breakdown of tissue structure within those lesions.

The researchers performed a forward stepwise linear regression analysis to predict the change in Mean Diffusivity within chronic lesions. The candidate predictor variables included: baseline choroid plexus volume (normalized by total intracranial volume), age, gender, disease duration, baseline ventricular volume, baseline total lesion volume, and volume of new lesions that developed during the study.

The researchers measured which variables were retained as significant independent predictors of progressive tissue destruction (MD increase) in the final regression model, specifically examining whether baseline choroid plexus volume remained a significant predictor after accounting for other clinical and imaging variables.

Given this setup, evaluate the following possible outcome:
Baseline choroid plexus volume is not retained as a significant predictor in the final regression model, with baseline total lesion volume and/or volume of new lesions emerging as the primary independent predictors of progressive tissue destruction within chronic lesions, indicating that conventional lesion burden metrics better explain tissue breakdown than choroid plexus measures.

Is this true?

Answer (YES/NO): NO